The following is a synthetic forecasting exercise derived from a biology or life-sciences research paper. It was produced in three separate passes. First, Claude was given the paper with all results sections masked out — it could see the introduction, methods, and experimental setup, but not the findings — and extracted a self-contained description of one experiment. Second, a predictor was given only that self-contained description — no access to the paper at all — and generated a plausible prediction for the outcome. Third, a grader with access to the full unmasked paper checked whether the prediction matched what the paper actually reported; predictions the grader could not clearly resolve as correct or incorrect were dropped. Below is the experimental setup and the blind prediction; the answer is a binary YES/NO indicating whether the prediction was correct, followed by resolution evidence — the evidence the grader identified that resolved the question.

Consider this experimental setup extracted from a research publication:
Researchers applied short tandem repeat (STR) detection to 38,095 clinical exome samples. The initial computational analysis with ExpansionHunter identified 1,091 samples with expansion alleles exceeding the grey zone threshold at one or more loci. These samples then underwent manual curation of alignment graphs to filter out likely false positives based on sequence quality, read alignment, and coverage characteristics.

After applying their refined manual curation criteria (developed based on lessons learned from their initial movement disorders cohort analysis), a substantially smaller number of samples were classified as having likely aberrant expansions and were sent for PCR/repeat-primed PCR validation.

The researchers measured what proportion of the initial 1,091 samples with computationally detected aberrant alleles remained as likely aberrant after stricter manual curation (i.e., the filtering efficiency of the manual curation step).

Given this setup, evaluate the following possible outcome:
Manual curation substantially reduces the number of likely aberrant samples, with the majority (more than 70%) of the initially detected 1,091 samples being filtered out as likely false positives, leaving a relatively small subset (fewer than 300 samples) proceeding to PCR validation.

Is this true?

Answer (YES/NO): YES